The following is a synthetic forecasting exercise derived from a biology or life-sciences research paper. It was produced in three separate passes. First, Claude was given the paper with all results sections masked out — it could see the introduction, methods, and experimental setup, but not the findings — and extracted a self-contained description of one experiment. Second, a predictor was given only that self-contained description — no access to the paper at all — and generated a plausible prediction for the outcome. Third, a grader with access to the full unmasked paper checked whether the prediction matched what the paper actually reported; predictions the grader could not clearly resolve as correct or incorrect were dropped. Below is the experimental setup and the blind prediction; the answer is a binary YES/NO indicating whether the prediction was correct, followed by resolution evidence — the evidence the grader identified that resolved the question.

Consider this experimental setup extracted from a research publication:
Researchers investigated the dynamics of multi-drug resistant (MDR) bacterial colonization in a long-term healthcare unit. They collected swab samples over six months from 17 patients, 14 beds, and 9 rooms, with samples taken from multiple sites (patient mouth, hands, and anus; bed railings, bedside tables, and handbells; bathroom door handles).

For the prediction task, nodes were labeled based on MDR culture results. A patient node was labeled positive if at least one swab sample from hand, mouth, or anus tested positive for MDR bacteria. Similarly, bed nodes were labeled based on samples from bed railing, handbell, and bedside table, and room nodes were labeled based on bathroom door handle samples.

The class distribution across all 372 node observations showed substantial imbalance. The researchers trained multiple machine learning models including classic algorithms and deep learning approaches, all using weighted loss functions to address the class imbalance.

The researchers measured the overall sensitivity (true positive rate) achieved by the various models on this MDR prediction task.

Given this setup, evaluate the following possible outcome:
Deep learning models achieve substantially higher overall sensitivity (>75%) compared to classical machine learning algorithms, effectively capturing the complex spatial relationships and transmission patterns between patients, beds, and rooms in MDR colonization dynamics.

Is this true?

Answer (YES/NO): NO